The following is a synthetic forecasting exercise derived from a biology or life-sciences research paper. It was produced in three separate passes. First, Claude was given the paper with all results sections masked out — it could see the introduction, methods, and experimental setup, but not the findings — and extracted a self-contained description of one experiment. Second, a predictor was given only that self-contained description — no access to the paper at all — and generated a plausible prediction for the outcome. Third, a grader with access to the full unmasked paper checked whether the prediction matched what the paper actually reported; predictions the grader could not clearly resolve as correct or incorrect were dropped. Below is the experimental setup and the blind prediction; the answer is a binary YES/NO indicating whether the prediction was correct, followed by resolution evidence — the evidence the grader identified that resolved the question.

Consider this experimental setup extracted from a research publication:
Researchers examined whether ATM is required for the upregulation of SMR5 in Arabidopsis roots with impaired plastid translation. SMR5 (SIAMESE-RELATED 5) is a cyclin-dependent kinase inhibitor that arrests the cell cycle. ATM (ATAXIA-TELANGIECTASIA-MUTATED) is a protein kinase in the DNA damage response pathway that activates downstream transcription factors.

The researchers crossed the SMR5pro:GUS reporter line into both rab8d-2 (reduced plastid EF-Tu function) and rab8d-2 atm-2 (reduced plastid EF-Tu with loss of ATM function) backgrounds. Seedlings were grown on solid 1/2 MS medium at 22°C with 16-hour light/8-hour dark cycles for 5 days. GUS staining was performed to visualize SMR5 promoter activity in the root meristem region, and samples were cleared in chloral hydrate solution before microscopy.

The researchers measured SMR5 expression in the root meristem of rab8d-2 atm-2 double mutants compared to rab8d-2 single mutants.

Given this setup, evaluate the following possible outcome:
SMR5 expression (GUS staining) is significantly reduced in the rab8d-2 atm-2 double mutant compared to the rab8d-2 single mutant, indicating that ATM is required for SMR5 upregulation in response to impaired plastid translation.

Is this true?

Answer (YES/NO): YES